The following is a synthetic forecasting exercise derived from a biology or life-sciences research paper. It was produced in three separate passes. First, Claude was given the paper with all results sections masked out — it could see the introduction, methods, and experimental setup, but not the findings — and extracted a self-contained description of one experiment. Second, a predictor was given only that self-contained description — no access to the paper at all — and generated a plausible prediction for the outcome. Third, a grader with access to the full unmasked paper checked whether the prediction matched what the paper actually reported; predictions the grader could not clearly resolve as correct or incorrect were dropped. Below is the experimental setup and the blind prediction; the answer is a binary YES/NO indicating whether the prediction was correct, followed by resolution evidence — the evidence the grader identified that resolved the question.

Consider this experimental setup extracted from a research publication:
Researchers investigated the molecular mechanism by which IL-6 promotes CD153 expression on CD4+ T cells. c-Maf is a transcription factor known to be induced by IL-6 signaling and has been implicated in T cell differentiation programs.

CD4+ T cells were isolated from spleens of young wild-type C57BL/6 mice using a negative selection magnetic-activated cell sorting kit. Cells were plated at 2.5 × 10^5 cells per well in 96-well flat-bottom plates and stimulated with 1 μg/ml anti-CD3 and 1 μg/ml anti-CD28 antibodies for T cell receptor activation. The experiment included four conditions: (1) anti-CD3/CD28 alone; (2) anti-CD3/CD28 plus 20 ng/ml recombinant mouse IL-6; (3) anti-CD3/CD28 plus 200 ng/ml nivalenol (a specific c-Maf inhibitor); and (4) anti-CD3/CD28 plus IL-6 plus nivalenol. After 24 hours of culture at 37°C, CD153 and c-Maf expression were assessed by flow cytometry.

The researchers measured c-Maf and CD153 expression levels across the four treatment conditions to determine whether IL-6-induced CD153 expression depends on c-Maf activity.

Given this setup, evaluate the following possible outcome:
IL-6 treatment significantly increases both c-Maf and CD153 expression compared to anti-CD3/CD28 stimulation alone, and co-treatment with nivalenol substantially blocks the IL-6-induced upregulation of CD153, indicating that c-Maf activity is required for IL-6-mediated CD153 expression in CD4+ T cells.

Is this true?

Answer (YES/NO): YES